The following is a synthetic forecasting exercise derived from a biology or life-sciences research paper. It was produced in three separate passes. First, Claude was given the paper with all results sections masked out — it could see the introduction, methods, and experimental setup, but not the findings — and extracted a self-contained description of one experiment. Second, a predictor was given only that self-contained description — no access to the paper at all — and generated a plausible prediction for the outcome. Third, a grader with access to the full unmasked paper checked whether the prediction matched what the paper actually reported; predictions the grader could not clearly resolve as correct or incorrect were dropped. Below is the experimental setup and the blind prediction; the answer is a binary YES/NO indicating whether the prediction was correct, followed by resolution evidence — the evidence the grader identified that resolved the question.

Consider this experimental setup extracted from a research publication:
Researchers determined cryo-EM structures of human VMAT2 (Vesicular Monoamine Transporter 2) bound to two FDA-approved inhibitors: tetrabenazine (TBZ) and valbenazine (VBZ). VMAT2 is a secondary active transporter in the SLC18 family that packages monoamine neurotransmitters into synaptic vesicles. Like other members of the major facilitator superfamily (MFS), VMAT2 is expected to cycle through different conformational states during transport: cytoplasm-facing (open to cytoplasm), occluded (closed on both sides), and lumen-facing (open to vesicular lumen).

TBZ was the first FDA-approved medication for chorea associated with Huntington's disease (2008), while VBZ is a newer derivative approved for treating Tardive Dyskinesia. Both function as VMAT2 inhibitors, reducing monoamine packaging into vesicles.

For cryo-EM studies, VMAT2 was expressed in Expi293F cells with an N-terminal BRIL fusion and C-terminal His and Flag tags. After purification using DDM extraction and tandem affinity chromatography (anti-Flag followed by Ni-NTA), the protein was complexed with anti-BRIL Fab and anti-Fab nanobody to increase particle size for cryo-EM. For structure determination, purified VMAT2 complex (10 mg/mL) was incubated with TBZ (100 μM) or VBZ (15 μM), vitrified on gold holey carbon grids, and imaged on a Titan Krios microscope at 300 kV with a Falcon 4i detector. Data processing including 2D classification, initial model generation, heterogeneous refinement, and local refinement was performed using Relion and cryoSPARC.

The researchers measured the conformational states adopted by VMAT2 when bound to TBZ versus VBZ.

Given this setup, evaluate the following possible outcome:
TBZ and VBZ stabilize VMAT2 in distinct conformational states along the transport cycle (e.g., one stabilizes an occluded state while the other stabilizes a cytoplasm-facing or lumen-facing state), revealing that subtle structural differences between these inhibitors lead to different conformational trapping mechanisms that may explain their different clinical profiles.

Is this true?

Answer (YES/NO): YES